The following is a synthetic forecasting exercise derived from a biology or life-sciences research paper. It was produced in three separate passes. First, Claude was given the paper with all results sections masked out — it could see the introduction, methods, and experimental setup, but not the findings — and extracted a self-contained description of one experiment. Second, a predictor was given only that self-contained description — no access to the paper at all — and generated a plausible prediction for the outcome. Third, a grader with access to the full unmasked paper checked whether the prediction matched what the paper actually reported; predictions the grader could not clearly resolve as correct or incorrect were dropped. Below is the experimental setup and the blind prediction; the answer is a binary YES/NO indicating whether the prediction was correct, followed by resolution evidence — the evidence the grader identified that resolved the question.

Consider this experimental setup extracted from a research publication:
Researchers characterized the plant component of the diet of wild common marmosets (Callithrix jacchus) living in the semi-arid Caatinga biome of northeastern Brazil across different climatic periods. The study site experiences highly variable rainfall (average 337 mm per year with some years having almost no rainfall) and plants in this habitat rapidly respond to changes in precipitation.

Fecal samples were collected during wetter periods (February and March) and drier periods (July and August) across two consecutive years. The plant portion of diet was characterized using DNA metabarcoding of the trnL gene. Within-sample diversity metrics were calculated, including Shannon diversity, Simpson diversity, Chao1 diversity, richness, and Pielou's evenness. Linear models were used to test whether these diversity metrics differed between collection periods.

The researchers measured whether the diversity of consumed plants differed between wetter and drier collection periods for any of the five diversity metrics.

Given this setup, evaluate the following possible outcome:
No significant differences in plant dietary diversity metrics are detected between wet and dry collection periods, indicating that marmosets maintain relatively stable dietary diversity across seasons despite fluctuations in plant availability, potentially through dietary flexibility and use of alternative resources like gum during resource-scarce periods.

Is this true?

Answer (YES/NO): YES